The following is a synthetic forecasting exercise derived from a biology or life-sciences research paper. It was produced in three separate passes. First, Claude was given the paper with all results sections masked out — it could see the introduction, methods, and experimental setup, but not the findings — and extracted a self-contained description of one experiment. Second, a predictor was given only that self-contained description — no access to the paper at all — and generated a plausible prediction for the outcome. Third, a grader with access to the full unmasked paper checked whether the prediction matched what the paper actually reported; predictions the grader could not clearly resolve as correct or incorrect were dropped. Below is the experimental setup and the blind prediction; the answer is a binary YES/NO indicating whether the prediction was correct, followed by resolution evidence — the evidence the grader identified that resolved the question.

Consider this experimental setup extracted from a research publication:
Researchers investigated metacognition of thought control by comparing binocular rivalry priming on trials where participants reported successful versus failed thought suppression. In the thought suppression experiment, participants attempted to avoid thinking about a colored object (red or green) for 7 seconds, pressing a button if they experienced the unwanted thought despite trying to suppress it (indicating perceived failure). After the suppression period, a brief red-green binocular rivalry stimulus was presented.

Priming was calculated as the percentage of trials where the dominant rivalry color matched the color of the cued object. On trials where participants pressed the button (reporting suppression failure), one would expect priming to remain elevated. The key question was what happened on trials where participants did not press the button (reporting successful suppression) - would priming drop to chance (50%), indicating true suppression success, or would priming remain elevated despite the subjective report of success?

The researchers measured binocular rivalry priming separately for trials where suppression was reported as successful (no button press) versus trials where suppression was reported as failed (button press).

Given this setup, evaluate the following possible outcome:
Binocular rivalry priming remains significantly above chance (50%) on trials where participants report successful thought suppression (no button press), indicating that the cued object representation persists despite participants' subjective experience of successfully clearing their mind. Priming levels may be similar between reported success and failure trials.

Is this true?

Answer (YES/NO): YES